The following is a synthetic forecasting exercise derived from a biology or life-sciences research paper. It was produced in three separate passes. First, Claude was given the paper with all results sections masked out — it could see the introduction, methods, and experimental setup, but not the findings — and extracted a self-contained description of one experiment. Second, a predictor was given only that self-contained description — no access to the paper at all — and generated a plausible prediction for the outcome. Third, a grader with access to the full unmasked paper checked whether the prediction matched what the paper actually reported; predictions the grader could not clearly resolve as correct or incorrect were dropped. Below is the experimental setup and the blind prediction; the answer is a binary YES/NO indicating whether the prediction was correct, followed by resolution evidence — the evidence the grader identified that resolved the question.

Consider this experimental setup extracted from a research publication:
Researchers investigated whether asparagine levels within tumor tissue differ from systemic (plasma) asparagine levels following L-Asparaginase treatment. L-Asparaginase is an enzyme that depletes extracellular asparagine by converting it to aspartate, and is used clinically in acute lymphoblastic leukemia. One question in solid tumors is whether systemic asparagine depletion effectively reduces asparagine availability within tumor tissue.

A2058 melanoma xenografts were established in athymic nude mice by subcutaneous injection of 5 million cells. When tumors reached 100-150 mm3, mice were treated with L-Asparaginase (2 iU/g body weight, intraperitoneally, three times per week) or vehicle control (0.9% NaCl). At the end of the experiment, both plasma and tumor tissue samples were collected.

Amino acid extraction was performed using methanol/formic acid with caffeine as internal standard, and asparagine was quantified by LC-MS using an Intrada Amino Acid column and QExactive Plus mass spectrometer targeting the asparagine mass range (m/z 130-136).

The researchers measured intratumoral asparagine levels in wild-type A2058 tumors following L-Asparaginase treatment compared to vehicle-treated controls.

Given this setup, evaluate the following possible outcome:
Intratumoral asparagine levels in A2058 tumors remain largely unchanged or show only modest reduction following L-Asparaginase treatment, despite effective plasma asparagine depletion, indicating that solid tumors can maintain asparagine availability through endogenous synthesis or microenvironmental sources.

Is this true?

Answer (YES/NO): NO